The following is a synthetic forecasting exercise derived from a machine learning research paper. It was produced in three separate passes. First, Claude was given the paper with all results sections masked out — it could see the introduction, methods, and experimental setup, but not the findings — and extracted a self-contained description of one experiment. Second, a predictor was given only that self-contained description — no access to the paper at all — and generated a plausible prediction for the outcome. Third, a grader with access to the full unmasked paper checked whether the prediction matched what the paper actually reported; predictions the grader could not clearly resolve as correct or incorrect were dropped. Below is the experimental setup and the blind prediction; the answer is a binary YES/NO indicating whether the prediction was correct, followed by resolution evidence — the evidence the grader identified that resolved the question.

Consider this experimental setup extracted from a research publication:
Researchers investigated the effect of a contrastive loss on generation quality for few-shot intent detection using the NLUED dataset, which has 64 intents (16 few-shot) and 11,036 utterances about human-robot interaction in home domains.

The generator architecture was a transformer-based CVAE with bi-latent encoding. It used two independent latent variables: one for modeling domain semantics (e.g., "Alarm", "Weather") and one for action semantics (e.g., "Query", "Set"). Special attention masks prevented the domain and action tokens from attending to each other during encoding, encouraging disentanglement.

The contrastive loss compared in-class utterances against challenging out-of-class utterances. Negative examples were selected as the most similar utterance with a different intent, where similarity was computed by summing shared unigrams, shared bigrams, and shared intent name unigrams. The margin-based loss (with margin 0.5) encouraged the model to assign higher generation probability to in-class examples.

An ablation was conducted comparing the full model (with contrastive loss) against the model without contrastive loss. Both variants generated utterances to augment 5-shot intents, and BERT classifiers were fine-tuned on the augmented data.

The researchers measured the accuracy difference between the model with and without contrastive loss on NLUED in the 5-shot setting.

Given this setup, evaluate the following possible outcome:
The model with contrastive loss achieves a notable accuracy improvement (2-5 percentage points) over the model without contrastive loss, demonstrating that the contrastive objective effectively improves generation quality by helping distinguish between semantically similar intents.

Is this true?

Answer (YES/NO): NO